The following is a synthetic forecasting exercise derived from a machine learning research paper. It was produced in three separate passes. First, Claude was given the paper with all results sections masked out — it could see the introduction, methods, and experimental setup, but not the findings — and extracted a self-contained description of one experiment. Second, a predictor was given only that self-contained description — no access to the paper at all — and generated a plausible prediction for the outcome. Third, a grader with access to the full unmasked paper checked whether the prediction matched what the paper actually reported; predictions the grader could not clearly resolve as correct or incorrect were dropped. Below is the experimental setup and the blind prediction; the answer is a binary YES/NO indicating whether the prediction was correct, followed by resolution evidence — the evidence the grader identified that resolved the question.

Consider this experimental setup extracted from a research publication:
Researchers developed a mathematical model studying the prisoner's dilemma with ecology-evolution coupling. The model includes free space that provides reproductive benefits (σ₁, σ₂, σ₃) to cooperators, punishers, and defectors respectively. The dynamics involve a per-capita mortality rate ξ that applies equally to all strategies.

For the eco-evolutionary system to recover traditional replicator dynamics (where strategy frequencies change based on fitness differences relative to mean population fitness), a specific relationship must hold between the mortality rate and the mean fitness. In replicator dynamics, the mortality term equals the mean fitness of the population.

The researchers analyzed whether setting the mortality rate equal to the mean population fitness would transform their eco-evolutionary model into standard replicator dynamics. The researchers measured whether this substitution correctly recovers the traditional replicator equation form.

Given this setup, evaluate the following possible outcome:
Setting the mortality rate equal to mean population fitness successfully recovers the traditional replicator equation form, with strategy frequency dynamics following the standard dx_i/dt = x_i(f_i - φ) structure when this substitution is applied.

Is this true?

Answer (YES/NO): YES